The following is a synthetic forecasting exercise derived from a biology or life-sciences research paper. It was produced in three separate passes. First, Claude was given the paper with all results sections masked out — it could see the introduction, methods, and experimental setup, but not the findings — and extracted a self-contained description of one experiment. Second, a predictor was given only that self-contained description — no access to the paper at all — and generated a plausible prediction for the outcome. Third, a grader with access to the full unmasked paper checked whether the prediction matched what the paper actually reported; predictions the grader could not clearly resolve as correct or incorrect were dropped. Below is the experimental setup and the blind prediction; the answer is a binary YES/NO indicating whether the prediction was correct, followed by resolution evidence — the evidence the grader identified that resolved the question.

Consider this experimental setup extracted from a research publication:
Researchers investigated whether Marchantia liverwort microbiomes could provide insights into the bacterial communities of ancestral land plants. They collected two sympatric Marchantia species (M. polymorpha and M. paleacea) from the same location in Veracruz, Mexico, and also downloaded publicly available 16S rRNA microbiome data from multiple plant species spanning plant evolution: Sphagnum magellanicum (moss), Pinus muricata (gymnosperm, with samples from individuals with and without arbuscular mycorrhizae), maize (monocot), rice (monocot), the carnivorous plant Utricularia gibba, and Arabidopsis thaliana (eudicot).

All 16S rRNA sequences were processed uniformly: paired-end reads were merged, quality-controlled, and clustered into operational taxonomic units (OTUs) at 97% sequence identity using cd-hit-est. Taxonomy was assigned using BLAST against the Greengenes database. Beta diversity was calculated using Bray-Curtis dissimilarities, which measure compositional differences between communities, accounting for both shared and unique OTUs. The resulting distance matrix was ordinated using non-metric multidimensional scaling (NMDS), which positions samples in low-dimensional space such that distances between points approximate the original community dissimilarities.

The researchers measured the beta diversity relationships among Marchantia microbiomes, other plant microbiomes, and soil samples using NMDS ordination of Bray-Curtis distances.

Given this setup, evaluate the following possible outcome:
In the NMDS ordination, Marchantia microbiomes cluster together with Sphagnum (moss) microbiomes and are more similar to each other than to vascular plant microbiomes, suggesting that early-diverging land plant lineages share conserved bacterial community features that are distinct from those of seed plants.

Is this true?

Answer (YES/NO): NO